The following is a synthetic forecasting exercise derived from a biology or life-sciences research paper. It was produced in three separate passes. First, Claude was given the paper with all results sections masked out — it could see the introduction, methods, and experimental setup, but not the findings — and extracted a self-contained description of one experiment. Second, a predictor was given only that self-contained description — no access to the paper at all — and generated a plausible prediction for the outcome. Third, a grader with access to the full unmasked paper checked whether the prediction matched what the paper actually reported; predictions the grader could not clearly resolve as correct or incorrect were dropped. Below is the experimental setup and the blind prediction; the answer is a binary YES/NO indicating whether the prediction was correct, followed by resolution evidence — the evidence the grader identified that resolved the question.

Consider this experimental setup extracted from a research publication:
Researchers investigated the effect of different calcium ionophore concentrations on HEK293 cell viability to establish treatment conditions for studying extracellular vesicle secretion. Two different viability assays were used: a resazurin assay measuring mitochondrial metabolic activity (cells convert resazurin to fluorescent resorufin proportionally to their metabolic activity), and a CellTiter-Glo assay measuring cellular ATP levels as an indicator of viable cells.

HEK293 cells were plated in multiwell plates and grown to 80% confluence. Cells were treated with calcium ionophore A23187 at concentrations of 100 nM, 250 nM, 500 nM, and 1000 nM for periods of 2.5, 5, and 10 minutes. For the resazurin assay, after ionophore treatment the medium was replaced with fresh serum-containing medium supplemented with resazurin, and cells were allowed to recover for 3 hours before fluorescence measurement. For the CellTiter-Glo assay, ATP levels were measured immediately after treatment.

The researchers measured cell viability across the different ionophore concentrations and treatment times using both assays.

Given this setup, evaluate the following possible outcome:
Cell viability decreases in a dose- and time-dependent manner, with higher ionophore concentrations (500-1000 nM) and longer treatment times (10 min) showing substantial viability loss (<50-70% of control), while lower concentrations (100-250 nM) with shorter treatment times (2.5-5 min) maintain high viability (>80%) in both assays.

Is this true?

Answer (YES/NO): NO